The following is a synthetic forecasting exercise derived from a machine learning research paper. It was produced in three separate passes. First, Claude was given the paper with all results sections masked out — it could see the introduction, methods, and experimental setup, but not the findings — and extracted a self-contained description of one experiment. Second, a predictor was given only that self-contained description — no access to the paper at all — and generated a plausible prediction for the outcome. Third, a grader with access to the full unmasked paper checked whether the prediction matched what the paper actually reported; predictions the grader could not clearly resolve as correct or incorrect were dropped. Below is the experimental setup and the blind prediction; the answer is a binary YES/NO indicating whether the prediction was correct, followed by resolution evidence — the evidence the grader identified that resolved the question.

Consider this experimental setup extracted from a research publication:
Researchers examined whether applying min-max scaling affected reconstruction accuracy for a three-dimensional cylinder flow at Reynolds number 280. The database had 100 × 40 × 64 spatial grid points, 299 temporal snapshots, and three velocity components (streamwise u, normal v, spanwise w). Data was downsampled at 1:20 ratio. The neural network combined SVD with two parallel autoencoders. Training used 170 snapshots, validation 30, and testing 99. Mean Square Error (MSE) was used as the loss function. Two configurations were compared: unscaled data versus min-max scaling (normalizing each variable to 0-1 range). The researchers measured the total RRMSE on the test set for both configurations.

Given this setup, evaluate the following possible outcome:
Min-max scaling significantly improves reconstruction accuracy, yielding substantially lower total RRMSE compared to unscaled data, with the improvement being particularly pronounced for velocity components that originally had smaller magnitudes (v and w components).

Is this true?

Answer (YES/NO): NO